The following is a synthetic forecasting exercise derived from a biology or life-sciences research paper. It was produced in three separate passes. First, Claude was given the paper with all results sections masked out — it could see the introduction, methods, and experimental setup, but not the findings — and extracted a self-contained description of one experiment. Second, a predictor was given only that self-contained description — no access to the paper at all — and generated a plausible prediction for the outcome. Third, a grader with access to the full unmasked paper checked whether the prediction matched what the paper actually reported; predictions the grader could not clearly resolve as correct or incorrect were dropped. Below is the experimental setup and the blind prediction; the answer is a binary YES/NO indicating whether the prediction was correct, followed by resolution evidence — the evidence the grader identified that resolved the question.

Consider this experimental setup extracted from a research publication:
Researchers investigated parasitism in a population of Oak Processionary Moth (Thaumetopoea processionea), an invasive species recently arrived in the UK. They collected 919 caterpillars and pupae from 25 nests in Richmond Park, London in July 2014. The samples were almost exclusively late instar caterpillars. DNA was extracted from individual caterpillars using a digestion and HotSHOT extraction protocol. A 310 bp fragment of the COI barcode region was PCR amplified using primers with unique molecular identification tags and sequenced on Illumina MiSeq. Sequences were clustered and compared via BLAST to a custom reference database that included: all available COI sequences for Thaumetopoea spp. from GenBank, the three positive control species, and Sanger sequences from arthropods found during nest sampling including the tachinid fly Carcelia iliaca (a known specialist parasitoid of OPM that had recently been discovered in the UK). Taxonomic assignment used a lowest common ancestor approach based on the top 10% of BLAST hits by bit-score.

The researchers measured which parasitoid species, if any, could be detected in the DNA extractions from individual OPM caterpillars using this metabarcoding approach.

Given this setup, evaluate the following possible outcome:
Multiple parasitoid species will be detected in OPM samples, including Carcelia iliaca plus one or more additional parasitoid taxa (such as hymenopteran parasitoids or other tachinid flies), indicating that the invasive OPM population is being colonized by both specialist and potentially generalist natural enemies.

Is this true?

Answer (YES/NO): NO